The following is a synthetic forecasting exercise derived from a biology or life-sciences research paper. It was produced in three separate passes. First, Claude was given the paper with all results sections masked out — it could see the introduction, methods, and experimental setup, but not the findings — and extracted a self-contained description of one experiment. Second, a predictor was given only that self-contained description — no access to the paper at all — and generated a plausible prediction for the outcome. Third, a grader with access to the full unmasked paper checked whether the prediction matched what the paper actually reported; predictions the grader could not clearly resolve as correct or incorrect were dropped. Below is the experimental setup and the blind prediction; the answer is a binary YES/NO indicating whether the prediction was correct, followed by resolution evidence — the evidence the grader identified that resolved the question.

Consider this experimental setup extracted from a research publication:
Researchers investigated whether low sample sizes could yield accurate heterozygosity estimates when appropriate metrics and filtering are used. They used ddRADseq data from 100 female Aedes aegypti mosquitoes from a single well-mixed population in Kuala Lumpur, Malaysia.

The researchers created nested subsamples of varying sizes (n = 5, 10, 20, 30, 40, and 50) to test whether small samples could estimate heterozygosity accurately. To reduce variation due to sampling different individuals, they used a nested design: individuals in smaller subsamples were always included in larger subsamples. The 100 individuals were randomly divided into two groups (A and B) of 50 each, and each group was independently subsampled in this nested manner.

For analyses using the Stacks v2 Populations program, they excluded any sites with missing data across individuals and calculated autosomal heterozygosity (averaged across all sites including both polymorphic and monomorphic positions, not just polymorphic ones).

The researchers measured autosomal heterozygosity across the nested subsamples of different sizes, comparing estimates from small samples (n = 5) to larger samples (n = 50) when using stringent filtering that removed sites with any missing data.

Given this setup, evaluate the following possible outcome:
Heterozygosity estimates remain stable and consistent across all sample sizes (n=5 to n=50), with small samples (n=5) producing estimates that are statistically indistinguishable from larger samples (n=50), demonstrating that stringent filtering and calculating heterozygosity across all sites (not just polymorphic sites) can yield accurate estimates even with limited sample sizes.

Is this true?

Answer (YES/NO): YES